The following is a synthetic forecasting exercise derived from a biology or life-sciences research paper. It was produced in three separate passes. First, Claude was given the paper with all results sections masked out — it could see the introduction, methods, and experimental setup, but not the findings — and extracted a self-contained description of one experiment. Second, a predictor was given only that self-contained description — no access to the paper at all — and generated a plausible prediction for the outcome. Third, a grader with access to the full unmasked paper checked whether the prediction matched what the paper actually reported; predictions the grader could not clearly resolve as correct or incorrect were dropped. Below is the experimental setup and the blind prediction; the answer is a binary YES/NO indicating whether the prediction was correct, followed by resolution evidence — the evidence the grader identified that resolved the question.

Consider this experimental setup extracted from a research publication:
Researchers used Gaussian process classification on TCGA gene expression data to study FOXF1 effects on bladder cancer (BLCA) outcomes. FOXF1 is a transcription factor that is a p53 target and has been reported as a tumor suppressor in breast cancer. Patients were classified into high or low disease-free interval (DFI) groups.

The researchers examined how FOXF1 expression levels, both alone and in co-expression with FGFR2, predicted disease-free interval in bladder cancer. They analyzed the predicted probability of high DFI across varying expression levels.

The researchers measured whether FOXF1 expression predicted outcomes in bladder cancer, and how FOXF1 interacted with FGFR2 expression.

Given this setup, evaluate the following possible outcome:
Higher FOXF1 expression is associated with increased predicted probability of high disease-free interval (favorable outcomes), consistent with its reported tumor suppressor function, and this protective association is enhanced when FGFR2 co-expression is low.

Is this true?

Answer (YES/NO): NO